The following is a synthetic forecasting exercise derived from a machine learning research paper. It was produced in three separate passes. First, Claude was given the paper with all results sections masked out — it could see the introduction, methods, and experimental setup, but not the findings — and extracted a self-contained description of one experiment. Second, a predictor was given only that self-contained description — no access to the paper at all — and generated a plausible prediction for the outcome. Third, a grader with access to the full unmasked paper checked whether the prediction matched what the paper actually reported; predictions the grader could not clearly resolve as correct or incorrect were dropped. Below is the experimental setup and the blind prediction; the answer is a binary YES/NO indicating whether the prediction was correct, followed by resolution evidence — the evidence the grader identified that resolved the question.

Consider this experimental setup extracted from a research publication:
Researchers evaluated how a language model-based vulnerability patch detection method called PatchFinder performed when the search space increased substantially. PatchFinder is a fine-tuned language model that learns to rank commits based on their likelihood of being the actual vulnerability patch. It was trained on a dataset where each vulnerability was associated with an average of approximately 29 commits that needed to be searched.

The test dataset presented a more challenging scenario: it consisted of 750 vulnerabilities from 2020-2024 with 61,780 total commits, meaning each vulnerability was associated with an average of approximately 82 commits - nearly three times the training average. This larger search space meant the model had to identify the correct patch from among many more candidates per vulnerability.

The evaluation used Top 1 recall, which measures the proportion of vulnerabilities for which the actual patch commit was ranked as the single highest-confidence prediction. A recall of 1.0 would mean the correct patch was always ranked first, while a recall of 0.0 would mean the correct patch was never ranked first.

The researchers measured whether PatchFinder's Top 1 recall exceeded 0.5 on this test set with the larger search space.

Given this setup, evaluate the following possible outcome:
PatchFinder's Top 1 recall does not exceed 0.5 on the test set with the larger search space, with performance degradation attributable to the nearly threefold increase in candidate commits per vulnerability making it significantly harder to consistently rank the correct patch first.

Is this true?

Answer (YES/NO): YES